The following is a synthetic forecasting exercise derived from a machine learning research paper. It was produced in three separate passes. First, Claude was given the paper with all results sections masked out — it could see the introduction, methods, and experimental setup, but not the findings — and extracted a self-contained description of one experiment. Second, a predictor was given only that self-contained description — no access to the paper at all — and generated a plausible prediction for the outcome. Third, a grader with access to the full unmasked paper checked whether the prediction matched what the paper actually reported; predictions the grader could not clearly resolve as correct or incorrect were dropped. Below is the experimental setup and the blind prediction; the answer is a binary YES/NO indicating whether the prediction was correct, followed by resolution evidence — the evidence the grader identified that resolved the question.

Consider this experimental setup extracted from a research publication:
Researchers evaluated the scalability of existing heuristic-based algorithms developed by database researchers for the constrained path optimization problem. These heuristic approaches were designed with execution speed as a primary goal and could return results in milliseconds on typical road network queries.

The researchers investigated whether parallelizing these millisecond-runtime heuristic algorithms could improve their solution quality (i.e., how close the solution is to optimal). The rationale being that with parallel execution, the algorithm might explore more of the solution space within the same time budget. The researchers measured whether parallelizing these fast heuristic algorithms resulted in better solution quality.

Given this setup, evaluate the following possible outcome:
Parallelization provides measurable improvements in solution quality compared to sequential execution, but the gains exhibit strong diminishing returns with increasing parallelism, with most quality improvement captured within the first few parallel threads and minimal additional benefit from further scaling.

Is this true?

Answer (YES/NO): NO